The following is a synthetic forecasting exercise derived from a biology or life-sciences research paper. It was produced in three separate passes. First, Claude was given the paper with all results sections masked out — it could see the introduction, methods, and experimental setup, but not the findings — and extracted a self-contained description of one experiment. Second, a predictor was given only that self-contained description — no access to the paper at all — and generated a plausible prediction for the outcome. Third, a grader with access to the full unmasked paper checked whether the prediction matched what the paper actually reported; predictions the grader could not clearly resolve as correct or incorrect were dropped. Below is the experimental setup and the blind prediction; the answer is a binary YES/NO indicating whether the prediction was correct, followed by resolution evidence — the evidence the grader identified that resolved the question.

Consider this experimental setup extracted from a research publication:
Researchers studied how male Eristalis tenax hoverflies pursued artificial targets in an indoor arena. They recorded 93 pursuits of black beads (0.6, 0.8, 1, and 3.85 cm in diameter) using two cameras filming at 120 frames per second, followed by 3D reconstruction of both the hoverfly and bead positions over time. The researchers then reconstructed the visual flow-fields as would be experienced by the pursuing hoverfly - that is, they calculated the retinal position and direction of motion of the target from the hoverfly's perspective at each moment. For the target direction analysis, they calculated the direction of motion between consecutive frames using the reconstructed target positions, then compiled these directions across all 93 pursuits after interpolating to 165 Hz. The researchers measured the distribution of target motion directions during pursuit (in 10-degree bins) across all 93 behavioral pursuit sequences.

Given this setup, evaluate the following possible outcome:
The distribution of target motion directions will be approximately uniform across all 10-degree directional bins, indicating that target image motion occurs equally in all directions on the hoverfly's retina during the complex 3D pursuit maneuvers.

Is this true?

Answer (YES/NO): NO